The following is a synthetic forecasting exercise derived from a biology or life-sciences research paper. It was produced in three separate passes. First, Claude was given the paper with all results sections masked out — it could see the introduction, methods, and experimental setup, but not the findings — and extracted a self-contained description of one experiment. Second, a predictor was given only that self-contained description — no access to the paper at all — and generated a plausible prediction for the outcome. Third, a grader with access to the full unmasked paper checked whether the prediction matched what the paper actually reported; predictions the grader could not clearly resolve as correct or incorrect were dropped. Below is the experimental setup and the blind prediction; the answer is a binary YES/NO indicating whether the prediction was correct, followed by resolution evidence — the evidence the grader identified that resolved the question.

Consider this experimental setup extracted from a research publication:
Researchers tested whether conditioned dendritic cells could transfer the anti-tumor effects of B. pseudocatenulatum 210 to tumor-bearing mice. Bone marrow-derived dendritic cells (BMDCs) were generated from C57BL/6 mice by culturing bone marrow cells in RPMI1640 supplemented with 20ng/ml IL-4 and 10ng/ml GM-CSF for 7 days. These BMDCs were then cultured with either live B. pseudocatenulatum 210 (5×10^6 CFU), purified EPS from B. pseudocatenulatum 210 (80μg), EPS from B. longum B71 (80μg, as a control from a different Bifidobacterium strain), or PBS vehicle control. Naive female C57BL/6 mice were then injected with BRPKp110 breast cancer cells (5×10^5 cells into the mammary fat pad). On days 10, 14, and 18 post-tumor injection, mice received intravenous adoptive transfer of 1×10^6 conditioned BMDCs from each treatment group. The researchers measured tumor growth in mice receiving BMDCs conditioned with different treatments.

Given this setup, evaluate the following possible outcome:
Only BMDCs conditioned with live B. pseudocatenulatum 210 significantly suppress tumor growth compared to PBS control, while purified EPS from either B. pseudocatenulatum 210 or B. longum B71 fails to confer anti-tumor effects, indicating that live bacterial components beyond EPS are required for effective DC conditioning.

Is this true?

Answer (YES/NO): NO